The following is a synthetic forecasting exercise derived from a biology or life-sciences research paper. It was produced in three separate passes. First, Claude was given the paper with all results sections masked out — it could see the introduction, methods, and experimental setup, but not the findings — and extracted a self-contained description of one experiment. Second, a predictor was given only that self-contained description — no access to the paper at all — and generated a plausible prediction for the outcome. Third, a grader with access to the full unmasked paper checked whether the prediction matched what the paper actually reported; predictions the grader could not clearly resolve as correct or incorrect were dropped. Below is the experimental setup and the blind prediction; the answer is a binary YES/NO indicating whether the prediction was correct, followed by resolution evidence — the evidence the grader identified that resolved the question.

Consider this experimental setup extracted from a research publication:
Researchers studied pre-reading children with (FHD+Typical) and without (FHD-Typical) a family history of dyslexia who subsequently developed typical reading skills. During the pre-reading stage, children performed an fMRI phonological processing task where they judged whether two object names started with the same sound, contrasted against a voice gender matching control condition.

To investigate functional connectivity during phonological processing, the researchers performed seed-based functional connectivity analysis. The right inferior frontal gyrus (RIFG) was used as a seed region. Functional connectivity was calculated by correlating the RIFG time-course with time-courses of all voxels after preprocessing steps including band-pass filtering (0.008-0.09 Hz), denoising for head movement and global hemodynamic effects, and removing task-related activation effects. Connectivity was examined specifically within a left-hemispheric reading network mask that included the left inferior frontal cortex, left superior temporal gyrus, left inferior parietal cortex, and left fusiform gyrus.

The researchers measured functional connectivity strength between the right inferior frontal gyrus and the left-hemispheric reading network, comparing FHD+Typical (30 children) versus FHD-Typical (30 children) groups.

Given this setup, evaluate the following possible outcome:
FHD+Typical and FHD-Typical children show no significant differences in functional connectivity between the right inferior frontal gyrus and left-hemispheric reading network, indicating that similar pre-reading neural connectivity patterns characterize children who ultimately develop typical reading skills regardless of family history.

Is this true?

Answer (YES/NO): NO